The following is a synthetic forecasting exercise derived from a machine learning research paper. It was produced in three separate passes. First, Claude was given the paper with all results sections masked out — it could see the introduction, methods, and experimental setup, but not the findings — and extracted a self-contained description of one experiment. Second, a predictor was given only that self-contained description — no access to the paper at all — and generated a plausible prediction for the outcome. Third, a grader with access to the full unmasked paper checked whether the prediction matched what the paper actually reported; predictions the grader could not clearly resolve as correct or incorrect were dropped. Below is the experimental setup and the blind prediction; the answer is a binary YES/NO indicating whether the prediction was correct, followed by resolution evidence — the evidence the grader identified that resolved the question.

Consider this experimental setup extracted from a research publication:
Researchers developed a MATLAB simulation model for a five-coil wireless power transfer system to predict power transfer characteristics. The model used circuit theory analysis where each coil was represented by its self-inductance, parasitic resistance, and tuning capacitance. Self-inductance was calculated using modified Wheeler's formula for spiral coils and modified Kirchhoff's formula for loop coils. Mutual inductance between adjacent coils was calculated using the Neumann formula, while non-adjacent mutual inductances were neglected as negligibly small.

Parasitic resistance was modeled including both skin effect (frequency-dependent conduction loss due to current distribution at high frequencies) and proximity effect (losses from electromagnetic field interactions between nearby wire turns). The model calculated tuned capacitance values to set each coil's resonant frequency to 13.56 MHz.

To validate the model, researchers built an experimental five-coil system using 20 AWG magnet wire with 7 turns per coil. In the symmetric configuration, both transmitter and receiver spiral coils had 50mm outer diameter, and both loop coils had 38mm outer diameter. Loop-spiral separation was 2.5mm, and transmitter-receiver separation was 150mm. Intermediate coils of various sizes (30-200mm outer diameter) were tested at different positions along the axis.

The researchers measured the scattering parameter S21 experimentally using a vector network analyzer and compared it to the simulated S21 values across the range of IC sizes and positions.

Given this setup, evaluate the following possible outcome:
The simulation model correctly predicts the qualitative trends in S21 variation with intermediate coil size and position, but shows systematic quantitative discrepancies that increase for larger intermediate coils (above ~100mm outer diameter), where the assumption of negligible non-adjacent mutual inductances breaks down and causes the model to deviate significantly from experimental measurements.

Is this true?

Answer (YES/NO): NO